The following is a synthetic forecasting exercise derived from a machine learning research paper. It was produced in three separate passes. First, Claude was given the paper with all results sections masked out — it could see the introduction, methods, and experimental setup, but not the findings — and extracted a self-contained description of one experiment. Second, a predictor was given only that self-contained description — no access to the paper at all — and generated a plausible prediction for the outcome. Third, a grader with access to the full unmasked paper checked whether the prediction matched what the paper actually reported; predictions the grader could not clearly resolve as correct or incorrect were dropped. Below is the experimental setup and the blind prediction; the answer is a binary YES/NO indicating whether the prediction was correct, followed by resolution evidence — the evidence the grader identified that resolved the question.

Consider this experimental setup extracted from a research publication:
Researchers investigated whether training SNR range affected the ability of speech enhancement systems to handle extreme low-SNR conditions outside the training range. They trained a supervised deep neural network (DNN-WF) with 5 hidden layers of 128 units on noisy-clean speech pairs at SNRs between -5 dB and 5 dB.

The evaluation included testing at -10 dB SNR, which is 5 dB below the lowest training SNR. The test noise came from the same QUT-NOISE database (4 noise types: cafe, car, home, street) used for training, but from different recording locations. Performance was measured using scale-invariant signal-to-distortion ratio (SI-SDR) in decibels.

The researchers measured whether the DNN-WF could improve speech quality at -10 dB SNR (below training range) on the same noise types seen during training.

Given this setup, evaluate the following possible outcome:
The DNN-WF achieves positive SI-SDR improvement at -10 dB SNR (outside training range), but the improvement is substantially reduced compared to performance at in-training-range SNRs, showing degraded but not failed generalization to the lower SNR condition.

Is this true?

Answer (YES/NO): NO